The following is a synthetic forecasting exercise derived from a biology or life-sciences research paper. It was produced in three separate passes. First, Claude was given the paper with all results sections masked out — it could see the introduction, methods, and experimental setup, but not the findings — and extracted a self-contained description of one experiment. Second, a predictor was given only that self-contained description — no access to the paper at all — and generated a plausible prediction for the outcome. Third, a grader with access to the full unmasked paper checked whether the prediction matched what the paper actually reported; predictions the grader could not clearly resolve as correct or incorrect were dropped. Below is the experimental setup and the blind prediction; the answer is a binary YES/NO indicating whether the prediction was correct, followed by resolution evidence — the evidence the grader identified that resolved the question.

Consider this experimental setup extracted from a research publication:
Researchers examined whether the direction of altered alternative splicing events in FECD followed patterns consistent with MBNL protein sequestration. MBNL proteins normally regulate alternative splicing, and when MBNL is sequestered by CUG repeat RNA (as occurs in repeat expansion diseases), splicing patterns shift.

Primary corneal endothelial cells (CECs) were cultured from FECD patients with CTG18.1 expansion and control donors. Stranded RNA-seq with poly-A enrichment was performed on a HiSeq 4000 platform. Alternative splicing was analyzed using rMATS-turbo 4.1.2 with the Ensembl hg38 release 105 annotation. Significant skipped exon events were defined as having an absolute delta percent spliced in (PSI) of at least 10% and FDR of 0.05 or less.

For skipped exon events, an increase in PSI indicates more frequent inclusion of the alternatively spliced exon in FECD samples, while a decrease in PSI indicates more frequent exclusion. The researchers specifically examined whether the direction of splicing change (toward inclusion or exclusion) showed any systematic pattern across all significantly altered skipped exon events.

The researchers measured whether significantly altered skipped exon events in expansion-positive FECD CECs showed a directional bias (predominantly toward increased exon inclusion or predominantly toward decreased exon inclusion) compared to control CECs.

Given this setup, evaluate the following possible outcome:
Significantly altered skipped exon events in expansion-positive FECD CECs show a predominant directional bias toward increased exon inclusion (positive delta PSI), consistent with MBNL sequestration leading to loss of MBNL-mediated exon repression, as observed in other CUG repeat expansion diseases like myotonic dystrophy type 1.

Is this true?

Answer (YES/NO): NO